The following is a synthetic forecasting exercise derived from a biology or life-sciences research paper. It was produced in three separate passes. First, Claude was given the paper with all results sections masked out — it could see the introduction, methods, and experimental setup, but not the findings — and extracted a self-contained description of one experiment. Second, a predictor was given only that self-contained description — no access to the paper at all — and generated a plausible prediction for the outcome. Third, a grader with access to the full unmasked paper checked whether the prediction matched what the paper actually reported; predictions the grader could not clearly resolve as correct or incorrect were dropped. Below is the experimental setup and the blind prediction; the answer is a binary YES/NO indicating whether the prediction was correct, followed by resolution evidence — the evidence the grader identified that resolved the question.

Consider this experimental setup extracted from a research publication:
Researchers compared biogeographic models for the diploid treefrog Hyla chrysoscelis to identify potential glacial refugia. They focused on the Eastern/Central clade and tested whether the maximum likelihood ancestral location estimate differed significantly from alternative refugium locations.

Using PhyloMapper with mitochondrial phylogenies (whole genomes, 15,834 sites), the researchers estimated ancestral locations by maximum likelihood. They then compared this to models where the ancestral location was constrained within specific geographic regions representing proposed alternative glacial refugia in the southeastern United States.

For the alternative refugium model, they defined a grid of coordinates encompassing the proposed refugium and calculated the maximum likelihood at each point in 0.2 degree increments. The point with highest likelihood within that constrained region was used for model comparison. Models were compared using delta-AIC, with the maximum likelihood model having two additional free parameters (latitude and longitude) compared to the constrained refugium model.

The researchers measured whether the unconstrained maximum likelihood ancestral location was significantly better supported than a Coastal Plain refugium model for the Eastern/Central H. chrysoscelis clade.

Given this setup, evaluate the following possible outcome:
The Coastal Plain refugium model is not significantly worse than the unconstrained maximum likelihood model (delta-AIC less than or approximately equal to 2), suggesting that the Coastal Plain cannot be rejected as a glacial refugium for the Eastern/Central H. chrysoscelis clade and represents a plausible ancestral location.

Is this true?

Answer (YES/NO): NO